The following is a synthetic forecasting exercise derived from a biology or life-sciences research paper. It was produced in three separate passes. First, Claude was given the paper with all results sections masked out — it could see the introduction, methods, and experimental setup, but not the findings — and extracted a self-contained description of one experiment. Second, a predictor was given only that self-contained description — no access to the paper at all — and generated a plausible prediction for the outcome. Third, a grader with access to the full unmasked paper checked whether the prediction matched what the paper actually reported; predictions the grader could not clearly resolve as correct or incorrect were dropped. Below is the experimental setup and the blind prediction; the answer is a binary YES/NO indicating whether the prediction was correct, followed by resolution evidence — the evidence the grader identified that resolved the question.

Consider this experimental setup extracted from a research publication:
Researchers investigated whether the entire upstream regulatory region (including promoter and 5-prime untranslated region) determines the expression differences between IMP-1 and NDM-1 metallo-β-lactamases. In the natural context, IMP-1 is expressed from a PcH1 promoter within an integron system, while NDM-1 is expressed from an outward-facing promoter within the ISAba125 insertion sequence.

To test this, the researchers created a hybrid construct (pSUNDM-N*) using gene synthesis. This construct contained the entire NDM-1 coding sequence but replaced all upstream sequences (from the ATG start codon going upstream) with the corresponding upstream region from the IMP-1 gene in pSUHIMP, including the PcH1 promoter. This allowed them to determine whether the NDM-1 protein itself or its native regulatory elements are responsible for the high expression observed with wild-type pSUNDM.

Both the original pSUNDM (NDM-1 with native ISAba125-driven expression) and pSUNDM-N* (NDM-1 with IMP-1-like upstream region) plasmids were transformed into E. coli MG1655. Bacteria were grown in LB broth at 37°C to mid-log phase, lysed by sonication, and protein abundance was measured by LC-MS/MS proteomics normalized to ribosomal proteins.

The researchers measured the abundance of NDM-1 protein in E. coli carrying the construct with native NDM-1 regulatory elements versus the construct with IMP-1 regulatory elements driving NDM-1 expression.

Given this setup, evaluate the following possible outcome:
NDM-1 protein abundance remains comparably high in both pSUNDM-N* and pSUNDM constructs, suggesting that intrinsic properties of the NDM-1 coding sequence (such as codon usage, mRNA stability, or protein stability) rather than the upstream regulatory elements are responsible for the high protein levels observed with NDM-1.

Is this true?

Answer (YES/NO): NO